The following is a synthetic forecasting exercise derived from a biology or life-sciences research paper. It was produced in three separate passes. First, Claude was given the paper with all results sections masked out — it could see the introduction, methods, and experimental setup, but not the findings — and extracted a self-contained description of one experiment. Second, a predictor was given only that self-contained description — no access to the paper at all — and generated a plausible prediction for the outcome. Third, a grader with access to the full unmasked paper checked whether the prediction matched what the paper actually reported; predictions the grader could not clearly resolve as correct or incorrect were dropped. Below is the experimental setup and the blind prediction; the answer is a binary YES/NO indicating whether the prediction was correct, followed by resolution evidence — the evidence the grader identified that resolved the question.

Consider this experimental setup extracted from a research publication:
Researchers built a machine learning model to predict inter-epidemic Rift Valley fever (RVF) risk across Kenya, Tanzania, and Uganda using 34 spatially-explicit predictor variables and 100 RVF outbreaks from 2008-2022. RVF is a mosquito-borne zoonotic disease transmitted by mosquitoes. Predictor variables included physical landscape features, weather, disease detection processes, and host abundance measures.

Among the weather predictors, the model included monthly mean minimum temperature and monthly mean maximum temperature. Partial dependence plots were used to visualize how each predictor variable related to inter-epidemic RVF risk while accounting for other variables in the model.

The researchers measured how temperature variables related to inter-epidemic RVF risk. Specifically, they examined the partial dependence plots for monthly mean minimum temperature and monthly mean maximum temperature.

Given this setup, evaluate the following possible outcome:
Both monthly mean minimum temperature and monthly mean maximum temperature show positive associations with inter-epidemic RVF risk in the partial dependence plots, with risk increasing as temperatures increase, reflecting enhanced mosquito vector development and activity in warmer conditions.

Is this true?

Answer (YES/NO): NO